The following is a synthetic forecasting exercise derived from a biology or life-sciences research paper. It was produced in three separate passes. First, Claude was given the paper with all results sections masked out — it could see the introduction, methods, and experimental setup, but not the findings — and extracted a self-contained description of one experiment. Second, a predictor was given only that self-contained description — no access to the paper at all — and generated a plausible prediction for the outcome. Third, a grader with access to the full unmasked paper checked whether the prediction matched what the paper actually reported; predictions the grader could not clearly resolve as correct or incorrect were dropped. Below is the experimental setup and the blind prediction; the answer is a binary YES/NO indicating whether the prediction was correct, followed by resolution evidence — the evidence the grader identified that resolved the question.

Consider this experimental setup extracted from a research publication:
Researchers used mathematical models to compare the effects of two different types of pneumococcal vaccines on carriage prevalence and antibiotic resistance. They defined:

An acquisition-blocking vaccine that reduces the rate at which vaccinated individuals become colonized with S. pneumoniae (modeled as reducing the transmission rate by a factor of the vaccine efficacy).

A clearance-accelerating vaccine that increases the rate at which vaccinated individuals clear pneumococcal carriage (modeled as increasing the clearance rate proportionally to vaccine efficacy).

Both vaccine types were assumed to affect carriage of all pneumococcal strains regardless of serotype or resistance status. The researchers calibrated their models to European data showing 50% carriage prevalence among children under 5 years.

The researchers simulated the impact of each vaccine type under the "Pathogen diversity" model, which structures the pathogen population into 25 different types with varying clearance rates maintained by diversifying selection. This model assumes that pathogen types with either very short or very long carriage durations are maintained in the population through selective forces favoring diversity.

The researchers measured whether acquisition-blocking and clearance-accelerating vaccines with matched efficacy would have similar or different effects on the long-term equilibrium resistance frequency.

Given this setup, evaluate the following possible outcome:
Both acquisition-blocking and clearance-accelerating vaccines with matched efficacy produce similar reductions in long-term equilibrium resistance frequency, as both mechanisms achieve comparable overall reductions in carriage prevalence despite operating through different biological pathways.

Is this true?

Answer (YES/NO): NO